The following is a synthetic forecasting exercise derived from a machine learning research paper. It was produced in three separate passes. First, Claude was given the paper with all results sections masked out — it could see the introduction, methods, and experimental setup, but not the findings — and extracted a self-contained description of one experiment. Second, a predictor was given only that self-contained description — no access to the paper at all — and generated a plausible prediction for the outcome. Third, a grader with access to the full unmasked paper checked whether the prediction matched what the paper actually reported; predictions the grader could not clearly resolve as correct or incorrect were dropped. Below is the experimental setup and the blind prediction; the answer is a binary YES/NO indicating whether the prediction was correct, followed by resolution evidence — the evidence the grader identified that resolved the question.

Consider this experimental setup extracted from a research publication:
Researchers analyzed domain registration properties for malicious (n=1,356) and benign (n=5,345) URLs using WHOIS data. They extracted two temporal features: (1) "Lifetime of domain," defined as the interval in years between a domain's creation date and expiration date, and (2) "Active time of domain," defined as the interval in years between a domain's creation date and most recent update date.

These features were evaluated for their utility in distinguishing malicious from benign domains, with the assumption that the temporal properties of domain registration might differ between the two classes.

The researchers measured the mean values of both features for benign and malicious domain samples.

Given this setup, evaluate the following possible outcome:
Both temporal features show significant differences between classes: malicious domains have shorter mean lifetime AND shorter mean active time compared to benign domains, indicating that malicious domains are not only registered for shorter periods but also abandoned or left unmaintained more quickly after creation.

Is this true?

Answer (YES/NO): YES